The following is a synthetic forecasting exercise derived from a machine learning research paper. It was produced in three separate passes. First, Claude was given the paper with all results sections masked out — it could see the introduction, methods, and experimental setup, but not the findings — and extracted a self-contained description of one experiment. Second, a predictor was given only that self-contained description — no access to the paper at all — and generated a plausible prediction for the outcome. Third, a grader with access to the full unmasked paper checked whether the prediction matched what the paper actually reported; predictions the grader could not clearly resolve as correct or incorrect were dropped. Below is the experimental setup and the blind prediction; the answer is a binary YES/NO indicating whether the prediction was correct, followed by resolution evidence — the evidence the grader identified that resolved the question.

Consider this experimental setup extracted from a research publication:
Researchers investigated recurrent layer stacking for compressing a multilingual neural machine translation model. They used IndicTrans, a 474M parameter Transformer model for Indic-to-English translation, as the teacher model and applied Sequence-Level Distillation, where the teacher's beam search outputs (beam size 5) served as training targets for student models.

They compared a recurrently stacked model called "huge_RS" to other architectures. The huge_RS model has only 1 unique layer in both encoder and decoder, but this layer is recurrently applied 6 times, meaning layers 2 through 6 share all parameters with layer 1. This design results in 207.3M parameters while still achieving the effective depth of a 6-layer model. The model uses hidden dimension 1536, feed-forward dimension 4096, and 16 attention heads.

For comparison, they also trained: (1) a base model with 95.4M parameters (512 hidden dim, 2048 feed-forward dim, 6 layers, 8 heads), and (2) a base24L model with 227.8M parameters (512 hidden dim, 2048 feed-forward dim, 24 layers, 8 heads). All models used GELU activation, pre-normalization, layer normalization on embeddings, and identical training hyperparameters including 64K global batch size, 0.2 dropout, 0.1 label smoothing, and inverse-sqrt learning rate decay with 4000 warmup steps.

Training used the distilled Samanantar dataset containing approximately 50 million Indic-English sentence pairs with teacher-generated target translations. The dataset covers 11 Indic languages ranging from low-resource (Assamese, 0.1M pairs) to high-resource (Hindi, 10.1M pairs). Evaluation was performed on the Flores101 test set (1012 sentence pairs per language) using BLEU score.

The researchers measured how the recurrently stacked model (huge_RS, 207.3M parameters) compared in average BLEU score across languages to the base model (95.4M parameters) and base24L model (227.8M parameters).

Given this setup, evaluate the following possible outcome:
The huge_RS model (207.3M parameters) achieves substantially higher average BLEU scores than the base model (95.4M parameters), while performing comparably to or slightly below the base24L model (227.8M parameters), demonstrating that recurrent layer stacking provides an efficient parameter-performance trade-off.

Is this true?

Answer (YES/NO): NO